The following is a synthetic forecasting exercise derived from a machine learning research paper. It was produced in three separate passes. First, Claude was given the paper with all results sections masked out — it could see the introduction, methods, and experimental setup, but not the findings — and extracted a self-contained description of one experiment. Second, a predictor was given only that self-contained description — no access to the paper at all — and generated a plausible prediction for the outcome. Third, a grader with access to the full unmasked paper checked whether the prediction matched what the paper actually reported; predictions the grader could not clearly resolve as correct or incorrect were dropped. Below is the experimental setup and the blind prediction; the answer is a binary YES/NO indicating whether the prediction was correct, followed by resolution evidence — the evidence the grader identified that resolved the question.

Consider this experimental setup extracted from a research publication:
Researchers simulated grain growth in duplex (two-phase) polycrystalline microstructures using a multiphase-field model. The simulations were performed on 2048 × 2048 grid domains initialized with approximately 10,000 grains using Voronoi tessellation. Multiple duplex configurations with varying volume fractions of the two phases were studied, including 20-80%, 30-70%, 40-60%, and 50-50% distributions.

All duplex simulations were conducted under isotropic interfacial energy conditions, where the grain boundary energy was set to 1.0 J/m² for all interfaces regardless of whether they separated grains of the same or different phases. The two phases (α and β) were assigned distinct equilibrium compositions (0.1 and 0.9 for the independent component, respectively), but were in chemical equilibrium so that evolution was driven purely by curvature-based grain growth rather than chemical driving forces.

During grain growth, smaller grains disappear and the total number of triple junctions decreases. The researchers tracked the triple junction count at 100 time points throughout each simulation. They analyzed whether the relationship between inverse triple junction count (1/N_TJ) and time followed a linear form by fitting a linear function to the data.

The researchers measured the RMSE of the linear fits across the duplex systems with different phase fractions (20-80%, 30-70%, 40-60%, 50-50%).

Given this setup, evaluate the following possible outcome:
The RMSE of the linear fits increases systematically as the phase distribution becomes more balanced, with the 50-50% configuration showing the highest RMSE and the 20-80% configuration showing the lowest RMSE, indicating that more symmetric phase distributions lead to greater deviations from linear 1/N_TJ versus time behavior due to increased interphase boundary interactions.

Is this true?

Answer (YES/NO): NO